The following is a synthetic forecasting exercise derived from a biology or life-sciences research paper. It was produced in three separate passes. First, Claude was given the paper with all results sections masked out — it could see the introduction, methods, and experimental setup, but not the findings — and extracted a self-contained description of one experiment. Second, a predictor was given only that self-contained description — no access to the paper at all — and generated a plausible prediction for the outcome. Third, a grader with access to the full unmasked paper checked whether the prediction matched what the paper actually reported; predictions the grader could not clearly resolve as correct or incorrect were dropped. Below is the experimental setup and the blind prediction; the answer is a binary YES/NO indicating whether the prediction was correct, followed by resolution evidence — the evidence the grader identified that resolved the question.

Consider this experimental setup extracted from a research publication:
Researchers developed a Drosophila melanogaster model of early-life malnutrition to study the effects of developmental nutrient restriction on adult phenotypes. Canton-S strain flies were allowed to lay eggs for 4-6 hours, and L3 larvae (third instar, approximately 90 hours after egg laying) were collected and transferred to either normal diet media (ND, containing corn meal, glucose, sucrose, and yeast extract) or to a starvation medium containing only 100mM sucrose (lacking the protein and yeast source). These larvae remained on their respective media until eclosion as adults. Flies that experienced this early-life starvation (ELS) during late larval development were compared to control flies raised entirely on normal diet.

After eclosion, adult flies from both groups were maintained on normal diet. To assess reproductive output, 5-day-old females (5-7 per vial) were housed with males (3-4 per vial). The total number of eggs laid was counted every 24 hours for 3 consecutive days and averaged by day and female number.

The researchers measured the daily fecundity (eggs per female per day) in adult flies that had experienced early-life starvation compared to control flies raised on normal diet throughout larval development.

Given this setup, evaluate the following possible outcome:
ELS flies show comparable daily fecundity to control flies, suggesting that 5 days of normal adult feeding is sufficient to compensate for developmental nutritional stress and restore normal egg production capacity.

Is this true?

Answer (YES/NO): NO